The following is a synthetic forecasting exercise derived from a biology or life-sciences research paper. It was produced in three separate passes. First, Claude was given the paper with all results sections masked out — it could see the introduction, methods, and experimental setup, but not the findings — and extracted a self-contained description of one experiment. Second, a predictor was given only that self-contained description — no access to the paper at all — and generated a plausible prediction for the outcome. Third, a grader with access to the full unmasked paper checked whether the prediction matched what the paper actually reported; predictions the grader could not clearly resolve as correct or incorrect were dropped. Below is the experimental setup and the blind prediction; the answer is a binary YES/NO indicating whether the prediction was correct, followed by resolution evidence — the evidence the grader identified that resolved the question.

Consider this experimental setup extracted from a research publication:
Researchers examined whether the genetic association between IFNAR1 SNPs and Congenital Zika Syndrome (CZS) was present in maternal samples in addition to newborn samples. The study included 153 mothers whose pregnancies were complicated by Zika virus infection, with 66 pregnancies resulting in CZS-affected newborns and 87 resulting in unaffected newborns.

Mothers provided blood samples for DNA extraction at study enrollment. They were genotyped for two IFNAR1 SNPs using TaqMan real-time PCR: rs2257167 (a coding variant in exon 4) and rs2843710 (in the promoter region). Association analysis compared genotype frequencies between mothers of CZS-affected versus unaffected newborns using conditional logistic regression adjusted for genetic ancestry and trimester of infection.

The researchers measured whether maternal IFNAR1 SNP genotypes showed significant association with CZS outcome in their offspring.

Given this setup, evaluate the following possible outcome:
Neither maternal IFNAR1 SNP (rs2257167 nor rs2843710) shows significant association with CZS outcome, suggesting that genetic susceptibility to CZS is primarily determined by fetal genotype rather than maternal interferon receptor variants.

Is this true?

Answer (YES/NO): YES